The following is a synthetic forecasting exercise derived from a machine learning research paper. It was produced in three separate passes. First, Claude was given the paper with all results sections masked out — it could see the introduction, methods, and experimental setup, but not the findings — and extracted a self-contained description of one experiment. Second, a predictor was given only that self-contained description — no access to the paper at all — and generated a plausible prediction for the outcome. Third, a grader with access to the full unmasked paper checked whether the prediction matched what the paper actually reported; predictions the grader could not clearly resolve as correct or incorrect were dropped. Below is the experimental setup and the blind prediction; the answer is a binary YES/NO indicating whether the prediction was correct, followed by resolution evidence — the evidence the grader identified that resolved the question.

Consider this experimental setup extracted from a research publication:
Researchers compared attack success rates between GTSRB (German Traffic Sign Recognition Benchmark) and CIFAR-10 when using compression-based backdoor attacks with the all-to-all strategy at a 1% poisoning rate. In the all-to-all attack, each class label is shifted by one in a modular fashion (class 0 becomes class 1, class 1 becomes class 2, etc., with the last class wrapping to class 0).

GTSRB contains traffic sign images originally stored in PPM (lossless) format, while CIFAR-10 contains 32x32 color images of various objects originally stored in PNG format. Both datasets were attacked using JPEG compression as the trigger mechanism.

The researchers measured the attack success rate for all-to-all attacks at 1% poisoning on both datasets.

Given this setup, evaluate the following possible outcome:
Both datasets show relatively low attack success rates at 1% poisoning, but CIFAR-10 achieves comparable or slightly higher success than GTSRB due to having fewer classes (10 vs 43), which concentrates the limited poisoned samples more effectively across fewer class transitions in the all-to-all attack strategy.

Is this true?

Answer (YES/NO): NO